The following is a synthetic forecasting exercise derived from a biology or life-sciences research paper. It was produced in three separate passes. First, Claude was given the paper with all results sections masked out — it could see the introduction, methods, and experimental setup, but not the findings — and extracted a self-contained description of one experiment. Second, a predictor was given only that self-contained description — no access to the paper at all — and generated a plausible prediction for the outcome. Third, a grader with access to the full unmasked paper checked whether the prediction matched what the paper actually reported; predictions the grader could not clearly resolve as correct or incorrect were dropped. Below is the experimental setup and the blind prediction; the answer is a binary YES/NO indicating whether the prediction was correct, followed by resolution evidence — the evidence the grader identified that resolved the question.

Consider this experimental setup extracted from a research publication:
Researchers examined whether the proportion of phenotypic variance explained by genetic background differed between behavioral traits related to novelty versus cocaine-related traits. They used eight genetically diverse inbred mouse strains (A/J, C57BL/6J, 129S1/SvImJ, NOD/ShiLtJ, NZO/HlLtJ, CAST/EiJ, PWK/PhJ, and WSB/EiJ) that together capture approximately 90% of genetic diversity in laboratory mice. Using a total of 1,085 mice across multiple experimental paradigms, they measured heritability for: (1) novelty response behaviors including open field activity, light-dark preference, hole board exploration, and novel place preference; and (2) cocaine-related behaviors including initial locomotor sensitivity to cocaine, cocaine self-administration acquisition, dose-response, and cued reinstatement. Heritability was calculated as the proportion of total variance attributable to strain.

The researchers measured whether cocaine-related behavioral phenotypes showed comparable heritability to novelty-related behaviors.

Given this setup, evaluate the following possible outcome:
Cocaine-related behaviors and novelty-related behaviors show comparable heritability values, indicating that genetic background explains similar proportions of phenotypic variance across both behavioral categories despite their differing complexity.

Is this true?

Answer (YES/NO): NO